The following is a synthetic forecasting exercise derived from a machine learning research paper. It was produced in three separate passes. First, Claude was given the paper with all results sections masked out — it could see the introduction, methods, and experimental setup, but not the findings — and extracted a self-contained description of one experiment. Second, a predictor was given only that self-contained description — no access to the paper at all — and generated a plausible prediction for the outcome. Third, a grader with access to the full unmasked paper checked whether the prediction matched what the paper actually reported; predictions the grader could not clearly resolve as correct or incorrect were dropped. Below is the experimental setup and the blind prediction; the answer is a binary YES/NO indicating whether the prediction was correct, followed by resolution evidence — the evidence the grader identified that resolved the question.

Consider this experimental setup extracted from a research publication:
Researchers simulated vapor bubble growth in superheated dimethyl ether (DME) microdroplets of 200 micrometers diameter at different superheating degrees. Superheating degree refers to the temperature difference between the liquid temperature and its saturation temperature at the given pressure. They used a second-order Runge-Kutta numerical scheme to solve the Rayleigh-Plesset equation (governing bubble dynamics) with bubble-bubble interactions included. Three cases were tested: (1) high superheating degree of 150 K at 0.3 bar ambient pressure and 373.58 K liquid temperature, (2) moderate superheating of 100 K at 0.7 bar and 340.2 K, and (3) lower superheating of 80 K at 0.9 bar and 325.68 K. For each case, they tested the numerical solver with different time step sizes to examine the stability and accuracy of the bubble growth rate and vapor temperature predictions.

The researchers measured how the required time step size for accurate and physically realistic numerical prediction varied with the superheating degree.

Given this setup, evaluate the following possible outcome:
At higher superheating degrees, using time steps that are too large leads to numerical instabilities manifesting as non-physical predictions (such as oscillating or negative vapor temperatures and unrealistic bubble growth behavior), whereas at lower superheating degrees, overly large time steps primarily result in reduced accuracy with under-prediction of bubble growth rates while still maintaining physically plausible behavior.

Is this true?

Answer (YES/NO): NO